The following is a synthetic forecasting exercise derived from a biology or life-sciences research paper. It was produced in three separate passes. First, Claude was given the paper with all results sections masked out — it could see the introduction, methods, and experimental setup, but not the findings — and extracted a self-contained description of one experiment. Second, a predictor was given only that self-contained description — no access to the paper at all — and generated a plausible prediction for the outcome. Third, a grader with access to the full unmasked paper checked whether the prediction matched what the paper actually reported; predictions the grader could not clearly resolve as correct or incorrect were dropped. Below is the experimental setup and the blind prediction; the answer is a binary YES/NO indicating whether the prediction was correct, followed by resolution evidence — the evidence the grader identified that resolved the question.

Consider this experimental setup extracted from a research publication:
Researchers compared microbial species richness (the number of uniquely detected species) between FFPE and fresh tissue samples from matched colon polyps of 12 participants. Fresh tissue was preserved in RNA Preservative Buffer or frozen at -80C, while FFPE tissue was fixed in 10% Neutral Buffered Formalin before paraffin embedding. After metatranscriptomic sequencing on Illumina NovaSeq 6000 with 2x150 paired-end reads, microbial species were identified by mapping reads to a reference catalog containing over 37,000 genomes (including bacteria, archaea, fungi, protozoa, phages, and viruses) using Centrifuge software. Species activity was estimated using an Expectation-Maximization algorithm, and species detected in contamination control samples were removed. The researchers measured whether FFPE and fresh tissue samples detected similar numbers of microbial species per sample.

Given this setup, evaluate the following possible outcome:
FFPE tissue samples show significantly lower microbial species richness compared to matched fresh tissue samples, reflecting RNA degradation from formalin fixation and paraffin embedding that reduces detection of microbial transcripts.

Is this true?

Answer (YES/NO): NO